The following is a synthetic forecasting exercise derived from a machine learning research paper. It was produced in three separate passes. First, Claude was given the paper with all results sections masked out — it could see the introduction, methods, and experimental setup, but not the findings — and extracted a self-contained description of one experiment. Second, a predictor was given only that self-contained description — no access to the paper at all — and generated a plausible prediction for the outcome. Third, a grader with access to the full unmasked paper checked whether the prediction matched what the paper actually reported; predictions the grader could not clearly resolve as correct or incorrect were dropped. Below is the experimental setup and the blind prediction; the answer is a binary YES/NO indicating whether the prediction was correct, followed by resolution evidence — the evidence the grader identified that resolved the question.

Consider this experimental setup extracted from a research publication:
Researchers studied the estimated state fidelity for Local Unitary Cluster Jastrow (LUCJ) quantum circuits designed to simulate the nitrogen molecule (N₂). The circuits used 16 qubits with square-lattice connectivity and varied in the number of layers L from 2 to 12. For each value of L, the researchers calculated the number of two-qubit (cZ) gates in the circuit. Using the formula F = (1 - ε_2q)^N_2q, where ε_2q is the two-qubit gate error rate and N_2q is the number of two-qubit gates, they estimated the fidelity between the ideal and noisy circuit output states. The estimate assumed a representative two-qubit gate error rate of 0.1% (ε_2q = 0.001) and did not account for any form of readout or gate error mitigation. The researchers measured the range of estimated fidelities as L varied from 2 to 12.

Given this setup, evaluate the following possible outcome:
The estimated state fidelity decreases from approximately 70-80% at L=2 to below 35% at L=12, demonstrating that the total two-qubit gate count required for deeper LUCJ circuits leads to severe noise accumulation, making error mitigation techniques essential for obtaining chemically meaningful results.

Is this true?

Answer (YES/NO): NO